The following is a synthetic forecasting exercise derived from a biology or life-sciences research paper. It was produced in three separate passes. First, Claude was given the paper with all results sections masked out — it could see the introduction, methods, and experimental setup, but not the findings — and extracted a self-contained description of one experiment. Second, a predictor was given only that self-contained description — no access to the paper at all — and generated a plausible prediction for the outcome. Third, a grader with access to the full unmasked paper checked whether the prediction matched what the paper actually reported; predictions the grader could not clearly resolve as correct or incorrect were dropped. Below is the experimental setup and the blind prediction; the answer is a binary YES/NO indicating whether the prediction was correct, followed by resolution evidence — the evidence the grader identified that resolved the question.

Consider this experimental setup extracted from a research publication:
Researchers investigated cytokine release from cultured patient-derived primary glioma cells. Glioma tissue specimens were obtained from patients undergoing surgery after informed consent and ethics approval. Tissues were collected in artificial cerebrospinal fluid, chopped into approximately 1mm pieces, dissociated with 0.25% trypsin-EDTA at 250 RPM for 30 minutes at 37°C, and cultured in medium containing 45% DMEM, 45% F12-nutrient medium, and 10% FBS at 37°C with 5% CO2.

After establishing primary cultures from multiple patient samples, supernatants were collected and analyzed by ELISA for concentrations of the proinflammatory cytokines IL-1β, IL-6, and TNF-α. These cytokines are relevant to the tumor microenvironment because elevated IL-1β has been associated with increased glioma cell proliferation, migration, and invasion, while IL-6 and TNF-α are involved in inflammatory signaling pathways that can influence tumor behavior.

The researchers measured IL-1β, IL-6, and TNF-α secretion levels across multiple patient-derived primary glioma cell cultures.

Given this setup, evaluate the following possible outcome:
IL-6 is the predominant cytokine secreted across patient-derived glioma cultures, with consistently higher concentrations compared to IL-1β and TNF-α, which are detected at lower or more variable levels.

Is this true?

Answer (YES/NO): NO